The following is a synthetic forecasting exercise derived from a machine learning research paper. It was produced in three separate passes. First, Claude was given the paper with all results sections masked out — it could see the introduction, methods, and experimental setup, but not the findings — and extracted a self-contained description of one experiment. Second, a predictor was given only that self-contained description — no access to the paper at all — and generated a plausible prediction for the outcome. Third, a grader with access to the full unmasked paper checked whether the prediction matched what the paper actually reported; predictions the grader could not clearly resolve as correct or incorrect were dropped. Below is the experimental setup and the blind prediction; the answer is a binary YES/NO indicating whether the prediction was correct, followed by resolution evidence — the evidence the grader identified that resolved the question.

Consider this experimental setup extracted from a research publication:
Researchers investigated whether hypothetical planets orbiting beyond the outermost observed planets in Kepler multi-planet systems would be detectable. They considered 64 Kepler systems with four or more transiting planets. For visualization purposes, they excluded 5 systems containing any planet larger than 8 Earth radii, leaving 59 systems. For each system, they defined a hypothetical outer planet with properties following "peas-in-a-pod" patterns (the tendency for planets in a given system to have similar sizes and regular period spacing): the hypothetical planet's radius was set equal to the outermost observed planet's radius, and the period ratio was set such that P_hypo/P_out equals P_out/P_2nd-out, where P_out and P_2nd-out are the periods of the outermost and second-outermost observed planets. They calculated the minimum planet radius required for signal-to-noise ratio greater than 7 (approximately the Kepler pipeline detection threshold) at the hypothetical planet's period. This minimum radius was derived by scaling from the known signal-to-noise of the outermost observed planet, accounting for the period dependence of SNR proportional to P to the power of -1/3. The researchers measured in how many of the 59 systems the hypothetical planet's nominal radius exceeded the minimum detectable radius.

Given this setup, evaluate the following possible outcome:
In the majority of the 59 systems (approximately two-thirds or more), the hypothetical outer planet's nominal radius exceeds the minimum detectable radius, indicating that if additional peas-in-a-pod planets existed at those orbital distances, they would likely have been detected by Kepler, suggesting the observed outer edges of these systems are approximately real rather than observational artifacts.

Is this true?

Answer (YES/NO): YES